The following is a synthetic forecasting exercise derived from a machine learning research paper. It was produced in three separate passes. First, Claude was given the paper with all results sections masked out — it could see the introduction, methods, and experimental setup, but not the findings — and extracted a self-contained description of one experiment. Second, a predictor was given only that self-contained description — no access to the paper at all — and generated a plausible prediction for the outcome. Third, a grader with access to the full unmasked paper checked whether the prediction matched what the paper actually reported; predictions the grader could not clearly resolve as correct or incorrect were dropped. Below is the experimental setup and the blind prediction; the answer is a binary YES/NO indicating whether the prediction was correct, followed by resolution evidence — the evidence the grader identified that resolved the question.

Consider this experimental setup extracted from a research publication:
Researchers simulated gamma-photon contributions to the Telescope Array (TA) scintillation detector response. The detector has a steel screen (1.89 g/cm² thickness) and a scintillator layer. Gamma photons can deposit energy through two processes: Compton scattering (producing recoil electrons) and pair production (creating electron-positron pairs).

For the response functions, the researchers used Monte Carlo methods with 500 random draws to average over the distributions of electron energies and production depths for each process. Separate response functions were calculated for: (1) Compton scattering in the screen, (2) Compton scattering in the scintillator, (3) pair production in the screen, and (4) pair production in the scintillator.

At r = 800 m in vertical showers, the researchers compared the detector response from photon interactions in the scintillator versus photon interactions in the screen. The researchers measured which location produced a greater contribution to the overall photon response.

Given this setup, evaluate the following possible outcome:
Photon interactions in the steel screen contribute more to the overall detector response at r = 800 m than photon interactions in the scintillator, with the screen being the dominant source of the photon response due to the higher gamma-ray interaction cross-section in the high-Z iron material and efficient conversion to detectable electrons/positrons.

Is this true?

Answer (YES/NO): NO